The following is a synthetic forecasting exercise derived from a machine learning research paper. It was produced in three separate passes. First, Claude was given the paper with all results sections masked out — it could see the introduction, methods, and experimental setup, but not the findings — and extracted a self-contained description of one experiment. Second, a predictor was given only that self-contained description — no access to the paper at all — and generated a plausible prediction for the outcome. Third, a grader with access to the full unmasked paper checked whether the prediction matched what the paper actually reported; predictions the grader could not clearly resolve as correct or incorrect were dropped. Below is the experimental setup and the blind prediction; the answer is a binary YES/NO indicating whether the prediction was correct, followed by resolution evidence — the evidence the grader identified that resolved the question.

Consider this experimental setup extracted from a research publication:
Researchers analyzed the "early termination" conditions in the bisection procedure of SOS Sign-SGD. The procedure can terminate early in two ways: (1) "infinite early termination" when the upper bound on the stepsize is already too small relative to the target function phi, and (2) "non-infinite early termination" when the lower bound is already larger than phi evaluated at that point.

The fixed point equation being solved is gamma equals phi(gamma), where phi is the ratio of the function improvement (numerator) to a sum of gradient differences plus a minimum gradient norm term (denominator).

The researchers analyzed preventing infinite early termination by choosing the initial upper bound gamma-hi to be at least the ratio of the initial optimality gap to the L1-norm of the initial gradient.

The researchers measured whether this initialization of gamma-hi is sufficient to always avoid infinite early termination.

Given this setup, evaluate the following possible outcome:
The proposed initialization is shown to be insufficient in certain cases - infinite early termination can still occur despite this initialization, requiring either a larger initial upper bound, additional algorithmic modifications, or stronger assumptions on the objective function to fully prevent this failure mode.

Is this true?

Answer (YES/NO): NO